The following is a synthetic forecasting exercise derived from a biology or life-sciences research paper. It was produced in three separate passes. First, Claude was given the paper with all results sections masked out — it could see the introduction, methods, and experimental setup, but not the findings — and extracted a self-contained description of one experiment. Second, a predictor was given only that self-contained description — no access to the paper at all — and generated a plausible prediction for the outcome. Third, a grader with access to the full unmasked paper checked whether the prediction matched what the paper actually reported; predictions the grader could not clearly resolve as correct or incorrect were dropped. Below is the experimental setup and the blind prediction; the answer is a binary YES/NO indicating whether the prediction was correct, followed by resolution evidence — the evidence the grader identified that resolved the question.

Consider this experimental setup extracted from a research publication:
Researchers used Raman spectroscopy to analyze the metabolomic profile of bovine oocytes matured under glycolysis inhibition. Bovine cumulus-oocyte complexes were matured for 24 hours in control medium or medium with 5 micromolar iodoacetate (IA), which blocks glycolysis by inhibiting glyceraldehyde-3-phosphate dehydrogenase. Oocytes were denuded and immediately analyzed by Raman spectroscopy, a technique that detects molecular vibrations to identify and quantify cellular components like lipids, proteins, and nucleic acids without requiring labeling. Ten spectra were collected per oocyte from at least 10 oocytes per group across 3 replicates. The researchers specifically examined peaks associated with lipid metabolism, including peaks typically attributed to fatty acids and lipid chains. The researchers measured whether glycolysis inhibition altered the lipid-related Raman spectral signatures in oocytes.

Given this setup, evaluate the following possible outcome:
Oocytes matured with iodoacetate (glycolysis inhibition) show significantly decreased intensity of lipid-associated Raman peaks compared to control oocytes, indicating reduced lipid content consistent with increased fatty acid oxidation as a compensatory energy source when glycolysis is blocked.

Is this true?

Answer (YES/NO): NO